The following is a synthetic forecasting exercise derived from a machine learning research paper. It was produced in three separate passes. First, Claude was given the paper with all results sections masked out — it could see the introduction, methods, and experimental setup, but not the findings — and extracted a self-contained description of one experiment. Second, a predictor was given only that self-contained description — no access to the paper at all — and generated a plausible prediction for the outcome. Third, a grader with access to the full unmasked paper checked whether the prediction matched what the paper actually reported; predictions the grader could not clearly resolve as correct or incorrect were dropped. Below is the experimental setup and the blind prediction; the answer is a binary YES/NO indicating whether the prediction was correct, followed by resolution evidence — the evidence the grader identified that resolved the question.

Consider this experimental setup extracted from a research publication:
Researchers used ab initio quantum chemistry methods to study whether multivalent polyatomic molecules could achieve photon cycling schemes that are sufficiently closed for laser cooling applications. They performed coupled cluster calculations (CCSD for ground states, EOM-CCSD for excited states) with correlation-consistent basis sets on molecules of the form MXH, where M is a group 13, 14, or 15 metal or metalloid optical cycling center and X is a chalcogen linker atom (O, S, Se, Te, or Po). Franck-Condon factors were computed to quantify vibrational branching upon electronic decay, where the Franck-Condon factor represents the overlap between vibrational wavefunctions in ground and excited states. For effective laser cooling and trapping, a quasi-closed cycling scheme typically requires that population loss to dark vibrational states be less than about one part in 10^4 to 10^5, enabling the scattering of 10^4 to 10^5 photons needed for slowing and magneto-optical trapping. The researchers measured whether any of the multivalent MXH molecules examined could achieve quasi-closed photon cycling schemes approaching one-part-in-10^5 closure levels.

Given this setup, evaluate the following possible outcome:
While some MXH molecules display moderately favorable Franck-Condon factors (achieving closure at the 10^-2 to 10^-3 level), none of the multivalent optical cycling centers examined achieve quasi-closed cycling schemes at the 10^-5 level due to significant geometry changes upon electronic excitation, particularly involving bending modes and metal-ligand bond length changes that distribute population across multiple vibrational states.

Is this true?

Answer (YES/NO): NO